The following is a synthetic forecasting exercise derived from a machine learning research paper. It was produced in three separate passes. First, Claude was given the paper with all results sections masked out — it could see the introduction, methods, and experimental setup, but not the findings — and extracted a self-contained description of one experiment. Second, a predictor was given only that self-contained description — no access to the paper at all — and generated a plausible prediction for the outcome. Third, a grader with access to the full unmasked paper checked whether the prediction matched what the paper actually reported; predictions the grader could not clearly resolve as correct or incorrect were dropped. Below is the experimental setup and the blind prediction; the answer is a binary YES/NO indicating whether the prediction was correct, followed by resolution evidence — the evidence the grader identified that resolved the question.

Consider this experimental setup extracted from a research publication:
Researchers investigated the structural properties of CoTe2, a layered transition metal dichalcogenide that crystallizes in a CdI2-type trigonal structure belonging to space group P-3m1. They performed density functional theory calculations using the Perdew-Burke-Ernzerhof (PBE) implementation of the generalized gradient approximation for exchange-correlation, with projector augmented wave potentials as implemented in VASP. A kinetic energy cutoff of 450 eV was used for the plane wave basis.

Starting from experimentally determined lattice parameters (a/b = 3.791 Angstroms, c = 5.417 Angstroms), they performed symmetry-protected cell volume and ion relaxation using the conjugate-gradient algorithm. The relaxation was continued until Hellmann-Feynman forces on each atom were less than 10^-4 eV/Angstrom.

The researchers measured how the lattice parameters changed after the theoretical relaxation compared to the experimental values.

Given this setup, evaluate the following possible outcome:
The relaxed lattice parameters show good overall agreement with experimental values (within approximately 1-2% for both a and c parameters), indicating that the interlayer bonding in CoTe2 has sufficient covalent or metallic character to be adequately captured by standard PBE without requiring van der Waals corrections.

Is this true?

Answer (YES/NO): NO